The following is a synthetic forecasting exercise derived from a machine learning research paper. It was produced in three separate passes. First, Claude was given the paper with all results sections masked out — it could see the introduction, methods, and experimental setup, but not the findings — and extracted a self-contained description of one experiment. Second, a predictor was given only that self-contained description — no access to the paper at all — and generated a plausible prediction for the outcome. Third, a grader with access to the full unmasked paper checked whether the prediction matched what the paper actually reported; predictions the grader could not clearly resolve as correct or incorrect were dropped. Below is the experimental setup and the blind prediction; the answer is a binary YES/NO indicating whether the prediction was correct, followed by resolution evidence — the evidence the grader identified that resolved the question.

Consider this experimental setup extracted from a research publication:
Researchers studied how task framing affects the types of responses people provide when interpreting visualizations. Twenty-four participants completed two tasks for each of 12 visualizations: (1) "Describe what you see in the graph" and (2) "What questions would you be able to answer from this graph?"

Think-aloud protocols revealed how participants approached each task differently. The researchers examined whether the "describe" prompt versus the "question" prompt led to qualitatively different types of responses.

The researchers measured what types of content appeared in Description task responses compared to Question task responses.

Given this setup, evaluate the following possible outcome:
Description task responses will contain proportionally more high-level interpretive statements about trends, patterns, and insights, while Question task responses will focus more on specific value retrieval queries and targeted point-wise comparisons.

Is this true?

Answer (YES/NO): NO